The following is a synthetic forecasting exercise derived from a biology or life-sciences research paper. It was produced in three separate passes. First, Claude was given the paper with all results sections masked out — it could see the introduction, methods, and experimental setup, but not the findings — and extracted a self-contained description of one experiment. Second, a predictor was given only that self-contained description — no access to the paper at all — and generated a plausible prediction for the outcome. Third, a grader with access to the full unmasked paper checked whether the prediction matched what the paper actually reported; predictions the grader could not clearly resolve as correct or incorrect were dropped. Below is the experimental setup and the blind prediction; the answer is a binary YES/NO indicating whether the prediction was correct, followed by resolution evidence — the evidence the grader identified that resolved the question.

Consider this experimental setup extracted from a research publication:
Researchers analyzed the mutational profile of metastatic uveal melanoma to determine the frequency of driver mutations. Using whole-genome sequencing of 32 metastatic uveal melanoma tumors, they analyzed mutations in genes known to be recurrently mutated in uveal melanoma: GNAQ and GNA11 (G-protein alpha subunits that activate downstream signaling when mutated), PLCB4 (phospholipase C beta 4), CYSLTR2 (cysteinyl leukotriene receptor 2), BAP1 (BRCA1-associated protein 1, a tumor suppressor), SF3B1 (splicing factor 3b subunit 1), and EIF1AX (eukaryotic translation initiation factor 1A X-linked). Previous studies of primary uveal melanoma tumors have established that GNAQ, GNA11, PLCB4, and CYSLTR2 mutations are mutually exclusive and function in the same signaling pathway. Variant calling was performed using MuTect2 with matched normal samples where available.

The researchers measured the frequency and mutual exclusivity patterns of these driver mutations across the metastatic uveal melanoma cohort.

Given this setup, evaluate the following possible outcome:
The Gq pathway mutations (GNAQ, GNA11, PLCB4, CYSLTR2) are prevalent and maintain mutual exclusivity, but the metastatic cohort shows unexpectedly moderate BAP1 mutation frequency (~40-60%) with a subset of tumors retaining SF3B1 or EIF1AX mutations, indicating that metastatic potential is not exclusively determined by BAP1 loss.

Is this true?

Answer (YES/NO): NO